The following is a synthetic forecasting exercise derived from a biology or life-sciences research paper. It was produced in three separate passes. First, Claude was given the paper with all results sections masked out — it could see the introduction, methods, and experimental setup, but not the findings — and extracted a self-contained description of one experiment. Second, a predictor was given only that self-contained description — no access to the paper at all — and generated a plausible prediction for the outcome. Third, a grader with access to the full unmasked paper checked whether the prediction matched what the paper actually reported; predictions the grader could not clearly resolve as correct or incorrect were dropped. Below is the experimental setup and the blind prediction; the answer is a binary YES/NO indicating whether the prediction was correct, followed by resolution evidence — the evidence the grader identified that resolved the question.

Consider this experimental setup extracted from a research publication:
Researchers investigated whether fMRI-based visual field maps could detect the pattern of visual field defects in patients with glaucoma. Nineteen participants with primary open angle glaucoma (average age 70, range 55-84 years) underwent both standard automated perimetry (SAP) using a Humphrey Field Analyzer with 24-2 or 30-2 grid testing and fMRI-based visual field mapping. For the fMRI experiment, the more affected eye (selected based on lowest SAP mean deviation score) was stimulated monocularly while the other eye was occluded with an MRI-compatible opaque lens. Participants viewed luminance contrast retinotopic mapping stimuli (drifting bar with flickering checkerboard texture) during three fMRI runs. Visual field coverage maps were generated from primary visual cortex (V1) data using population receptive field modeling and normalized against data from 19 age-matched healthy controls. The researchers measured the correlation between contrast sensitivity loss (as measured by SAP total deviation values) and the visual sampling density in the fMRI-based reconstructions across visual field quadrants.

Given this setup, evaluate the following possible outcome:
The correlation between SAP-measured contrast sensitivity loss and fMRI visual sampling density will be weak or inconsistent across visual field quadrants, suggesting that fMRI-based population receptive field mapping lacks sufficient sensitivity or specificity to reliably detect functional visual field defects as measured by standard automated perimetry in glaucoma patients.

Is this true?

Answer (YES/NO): NO